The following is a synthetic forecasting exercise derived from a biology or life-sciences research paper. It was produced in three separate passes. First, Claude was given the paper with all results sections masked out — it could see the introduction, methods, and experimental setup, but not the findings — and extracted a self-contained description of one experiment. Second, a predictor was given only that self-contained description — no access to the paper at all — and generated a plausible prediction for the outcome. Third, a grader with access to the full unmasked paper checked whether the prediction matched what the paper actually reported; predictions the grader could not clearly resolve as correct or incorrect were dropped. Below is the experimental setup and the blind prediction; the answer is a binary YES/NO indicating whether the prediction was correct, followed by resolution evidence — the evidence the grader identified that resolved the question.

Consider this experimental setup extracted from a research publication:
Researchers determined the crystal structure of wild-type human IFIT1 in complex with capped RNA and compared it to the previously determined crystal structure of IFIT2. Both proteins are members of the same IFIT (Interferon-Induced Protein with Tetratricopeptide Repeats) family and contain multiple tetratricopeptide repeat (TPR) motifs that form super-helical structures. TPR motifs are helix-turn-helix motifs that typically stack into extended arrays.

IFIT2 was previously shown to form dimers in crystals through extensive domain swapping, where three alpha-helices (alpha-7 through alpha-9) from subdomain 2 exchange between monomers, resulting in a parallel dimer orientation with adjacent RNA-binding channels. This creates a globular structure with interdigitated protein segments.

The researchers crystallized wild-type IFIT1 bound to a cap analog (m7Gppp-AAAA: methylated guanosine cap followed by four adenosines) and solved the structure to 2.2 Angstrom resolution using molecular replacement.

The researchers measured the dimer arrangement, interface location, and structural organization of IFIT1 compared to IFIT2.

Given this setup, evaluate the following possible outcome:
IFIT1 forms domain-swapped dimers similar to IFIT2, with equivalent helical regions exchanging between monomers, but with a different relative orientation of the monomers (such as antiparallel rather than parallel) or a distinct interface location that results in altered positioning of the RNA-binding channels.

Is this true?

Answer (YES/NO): NO